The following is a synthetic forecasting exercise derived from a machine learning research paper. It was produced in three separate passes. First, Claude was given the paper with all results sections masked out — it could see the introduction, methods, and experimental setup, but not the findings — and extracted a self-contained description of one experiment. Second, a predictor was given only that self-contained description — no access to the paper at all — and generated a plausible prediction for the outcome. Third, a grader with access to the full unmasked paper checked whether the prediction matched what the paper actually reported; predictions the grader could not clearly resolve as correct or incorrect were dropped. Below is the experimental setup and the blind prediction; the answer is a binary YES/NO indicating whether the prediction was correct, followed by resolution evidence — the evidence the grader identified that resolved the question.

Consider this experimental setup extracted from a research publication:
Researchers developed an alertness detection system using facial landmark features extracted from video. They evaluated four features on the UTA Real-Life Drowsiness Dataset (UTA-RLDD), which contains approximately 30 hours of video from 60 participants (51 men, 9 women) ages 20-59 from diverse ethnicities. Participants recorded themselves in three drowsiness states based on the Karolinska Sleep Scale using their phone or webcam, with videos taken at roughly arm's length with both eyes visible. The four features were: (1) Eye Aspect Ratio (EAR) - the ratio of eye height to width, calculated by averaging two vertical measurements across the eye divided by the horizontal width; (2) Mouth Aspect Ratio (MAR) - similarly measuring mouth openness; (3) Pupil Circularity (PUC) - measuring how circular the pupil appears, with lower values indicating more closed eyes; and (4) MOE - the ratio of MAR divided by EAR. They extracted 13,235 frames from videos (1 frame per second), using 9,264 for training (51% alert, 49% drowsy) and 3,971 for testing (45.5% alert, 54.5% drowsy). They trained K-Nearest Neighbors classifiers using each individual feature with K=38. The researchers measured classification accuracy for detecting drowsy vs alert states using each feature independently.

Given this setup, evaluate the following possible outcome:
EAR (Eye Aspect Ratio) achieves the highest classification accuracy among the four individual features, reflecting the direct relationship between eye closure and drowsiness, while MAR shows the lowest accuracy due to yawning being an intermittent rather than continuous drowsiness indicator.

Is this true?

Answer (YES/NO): NO